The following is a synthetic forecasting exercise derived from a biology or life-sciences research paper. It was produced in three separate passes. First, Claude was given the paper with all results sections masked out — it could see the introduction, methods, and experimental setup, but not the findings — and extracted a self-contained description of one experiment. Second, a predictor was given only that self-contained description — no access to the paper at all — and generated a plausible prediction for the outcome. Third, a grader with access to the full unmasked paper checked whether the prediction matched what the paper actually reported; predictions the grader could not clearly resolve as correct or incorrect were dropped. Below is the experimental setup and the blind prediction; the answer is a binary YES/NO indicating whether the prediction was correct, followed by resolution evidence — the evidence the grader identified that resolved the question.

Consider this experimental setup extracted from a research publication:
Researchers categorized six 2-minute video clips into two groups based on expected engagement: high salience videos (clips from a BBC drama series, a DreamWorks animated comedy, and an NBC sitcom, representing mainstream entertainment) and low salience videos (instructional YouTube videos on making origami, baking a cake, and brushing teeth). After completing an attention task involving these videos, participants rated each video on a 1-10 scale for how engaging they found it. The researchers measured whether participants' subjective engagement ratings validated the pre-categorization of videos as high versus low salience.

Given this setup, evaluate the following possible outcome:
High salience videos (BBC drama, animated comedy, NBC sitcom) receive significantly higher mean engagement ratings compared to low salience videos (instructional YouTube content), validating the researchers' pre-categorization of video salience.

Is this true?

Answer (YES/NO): YES